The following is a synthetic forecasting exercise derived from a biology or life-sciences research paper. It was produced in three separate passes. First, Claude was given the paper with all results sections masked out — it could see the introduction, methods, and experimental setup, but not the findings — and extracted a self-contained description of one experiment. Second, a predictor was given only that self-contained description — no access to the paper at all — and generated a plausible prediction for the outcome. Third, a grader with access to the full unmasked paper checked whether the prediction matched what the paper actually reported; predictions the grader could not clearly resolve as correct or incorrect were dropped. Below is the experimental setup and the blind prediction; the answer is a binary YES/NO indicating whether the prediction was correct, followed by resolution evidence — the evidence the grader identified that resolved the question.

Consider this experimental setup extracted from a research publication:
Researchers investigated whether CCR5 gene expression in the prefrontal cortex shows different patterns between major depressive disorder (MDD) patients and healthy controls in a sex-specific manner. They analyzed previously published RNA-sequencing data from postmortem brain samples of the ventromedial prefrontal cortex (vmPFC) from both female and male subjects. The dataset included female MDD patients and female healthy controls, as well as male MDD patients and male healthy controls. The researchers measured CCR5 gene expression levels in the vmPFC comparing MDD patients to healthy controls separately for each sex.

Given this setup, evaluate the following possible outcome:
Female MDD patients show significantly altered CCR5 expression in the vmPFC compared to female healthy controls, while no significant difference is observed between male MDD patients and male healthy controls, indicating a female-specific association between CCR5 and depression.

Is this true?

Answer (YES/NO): YES